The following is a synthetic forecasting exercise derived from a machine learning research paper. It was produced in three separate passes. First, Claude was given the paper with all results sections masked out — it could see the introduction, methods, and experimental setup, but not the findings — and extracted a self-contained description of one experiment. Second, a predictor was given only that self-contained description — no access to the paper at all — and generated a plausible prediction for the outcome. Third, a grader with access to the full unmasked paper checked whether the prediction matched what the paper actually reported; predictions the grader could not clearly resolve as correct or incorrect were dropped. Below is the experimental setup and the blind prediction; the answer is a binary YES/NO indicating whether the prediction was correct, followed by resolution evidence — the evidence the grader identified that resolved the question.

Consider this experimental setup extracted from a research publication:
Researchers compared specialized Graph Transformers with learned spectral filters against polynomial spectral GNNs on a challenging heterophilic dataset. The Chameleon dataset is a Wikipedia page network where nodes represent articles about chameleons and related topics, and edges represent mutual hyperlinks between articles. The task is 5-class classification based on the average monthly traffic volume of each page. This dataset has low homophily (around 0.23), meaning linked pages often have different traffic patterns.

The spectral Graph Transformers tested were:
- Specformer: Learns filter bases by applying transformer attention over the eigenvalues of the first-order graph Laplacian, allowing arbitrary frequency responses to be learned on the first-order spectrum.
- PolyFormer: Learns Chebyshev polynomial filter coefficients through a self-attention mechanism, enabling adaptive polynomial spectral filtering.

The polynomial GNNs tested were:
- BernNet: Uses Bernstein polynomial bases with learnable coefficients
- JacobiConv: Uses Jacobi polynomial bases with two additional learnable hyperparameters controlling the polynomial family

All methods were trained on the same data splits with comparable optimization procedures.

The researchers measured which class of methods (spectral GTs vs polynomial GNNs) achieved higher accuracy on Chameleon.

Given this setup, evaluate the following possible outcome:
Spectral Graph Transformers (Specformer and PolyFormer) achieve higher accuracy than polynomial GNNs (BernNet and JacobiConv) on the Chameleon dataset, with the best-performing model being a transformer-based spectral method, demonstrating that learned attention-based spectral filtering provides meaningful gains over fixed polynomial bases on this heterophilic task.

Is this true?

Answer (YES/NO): NO